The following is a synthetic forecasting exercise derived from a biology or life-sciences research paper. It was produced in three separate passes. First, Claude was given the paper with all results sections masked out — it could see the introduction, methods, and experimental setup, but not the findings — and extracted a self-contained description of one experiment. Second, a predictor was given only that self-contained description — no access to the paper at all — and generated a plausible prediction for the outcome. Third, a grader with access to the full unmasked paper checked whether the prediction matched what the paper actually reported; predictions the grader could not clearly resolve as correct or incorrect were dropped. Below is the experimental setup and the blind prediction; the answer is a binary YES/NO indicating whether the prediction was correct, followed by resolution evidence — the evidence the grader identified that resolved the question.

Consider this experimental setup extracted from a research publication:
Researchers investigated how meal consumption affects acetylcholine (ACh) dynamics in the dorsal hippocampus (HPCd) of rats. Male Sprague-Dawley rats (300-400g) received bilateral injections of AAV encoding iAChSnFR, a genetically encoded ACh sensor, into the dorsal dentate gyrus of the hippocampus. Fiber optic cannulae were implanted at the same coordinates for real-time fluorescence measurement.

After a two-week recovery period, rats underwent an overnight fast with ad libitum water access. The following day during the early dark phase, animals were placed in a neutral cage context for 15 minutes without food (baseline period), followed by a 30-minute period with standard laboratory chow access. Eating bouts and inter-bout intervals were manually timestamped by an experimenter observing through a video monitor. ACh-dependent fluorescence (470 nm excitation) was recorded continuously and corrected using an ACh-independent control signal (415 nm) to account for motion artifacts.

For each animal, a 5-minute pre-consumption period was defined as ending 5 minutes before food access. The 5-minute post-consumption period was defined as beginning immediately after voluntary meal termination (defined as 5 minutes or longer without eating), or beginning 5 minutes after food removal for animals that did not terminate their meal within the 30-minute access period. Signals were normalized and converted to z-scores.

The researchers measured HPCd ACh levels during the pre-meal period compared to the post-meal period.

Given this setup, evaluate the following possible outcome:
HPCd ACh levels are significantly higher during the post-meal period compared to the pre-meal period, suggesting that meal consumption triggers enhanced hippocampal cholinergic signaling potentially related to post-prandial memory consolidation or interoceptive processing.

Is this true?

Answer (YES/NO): YES